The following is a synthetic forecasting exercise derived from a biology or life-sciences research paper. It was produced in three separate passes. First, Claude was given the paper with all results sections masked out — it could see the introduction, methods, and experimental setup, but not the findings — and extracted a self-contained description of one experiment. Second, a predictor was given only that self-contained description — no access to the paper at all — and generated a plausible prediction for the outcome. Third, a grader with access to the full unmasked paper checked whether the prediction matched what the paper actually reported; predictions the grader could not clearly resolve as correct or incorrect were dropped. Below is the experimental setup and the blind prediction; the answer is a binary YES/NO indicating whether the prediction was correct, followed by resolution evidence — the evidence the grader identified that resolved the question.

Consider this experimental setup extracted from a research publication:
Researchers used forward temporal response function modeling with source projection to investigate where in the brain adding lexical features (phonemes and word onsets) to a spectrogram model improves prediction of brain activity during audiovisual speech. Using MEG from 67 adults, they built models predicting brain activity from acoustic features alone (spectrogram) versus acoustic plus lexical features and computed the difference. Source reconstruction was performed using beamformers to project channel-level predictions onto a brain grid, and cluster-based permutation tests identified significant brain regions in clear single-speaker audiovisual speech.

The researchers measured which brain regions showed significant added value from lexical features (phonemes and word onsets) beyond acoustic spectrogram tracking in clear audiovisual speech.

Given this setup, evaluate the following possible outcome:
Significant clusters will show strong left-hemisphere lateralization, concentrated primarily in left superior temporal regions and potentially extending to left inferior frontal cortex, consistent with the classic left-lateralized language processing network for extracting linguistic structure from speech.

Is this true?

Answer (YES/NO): NO